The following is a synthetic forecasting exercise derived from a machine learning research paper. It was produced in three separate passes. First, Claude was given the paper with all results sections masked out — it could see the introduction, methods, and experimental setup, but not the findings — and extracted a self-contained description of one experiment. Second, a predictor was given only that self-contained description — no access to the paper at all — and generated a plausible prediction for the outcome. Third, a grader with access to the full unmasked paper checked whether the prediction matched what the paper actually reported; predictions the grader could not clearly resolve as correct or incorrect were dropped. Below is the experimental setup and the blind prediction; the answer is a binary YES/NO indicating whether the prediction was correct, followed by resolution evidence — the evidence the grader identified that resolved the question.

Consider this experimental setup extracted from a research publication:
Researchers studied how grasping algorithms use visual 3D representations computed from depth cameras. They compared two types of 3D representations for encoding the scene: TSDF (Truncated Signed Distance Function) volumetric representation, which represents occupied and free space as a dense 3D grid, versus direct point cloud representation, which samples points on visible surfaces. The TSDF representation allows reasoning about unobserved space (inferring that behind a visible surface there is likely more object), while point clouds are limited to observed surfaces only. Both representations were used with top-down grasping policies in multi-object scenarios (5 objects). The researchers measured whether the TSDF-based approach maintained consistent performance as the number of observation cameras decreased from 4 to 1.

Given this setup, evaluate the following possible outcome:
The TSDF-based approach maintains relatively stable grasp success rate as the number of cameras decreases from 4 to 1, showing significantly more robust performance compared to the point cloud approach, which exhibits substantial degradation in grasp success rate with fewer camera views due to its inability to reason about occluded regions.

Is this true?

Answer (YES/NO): YES